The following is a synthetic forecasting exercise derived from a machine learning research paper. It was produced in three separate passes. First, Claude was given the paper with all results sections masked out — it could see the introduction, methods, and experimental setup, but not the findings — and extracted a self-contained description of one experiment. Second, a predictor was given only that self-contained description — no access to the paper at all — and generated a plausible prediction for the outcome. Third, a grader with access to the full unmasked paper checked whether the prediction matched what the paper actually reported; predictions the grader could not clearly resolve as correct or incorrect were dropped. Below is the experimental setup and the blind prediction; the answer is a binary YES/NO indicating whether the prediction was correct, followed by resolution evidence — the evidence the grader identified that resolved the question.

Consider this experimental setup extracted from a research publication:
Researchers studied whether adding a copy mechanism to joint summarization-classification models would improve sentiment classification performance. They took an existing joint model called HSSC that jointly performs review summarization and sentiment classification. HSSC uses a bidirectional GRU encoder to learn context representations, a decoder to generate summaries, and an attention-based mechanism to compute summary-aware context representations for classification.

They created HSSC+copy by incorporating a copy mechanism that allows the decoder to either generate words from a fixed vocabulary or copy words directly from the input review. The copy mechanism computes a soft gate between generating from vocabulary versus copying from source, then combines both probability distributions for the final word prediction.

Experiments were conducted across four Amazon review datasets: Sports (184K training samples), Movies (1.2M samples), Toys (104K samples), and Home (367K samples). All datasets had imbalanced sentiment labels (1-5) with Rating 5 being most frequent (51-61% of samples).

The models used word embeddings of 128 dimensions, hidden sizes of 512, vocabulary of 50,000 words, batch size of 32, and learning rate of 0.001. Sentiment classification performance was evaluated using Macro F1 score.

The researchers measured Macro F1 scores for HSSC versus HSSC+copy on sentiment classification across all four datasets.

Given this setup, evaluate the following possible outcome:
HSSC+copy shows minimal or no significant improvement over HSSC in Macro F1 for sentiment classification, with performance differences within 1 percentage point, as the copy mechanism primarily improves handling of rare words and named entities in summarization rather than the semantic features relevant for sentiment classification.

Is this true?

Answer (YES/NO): YES